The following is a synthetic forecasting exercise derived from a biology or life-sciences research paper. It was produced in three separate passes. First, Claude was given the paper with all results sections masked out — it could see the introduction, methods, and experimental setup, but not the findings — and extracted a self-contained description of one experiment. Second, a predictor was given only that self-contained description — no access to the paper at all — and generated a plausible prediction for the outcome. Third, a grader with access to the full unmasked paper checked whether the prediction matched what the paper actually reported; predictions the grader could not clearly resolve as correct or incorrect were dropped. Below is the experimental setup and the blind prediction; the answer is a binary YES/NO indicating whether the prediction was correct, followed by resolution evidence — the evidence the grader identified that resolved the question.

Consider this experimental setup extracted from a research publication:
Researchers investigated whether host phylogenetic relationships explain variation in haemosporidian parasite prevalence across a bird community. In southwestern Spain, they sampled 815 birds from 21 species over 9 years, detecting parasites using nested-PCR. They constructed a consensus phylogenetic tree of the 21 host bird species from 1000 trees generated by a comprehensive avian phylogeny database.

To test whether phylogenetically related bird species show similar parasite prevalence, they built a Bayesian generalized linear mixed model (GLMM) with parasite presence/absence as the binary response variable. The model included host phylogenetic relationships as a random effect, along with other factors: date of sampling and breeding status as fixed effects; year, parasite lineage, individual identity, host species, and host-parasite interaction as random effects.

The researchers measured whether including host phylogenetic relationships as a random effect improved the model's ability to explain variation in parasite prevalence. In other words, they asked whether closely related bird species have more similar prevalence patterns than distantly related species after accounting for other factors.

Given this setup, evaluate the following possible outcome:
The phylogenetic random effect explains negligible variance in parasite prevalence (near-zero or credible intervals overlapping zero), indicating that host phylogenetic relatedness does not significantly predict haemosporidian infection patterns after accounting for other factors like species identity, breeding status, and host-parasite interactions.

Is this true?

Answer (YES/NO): YES